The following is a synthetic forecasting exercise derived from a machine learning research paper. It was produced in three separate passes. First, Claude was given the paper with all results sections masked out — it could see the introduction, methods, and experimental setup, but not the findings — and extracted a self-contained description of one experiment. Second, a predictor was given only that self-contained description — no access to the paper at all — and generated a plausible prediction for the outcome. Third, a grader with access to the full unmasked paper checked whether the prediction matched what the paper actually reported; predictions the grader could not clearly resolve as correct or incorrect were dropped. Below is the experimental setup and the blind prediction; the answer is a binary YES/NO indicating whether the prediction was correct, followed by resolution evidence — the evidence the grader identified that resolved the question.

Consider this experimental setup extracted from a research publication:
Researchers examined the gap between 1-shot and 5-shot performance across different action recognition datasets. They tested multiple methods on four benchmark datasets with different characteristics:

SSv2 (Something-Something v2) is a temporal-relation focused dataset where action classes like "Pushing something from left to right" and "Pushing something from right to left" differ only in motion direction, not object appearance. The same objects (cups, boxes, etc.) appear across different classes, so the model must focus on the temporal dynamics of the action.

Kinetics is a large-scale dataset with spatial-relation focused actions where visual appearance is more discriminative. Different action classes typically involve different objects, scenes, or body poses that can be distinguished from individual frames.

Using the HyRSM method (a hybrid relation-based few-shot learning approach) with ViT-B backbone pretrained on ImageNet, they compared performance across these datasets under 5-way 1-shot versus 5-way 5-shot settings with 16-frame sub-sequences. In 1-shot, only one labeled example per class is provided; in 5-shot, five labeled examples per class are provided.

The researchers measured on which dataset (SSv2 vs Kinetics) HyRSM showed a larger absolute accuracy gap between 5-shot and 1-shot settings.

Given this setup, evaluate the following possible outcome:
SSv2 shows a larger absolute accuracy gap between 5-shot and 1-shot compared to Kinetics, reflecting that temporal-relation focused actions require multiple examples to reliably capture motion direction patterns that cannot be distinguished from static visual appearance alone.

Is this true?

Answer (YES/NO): NO